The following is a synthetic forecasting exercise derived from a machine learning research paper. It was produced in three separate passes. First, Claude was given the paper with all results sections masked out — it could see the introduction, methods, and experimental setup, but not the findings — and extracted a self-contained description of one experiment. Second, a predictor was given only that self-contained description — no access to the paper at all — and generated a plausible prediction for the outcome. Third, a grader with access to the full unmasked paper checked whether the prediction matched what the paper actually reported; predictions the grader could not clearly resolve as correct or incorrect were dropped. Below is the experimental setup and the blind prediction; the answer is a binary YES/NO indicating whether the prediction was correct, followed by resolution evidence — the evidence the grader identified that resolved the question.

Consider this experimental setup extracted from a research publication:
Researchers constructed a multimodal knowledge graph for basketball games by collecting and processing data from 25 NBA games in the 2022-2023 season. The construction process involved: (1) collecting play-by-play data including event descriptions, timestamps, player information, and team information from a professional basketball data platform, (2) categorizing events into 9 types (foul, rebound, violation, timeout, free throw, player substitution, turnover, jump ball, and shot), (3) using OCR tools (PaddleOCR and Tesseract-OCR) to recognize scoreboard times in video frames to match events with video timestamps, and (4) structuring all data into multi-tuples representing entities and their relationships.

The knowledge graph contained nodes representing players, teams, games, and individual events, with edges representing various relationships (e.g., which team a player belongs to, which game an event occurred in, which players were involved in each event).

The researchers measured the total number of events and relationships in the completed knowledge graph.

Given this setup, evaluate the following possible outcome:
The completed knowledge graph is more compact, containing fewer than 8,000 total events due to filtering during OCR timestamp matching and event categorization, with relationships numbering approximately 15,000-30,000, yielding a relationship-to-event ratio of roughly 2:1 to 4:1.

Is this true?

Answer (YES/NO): NO